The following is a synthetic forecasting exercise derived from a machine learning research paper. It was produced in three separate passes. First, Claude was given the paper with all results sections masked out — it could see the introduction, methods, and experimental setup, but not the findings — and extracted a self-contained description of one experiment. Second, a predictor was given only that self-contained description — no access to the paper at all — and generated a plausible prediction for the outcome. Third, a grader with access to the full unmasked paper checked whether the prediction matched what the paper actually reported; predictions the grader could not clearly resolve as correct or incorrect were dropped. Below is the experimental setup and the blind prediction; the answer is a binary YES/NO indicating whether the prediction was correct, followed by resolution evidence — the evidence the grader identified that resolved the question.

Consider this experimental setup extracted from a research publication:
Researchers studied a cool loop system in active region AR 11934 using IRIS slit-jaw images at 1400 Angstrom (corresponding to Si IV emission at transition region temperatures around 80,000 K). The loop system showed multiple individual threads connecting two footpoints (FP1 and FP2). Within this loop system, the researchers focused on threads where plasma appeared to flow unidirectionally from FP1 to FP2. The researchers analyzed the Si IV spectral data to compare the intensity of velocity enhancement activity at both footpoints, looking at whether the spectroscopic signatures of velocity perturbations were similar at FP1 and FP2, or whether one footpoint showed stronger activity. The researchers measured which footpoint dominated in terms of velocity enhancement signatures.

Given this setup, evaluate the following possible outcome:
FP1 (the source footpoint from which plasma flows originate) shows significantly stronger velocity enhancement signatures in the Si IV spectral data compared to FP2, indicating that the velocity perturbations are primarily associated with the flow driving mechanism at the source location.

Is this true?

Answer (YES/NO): YES